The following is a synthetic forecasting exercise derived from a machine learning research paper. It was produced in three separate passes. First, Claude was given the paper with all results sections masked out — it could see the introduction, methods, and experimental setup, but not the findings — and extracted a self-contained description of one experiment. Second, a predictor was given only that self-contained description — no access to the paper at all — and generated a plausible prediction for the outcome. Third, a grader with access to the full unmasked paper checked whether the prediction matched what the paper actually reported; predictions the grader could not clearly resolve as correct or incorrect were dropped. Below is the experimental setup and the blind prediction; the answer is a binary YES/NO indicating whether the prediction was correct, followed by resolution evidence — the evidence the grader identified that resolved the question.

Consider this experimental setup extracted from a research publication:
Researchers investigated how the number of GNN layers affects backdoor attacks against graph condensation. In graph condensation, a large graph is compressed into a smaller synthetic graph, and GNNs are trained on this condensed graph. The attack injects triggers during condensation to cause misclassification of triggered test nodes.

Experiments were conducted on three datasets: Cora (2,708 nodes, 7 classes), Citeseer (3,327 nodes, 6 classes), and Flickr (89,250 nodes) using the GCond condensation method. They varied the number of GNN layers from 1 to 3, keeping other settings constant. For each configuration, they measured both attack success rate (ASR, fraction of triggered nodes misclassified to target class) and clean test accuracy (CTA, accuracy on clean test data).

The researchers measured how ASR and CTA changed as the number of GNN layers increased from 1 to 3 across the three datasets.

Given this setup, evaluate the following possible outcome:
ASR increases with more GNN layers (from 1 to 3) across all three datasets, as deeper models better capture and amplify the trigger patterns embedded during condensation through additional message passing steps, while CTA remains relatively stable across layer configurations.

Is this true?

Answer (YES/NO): NO